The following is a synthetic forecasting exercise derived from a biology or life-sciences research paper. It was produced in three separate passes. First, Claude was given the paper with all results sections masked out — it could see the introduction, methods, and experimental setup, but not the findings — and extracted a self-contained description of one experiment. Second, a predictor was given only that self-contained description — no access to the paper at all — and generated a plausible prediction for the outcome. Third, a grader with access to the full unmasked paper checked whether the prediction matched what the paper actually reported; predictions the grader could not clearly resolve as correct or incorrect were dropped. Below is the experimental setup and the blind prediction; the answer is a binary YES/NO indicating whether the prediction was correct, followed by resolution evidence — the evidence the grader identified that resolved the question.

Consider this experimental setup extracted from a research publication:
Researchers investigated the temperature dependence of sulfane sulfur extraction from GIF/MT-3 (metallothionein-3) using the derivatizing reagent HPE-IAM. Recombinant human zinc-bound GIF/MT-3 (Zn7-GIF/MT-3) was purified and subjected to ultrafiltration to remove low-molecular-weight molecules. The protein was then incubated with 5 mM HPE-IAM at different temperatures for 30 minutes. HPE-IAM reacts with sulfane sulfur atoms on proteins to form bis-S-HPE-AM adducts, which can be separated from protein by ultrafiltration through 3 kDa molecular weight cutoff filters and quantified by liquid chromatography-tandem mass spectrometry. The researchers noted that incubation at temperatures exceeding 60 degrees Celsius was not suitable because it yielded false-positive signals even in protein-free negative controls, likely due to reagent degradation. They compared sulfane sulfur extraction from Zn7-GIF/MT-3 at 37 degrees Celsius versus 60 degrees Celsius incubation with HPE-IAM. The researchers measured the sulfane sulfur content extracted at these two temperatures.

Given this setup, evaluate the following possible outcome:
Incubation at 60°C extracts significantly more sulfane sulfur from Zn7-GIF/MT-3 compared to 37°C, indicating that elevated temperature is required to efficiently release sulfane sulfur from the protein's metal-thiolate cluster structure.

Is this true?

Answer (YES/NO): YES